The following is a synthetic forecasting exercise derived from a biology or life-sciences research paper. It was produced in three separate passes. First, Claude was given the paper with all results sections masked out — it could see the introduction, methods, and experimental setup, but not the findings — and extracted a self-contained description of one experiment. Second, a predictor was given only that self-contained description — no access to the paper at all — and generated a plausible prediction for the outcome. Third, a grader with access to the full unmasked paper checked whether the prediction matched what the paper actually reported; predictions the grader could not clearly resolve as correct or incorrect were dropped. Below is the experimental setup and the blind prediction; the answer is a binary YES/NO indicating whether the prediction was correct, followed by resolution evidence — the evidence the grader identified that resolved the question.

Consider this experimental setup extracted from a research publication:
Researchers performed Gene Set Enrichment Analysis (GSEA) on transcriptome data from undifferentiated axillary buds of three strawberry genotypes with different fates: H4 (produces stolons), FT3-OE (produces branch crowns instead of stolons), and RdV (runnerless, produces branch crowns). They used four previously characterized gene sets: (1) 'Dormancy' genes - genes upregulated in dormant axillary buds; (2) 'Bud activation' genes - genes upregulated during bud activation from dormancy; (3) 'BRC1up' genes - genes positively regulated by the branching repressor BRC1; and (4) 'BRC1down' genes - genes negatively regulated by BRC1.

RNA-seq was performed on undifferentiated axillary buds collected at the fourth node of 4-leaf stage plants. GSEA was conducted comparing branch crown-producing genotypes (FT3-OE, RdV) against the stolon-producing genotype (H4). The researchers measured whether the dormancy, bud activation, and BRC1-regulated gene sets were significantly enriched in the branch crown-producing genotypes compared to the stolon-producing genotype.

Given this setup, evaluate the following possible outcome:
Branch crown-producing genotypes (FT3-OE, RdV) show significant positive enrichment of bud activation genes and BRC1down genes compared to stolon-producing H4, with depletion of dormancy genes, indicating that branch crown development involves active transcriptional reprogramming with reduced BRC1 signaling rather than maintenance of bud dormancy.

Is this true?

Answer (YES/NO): NO